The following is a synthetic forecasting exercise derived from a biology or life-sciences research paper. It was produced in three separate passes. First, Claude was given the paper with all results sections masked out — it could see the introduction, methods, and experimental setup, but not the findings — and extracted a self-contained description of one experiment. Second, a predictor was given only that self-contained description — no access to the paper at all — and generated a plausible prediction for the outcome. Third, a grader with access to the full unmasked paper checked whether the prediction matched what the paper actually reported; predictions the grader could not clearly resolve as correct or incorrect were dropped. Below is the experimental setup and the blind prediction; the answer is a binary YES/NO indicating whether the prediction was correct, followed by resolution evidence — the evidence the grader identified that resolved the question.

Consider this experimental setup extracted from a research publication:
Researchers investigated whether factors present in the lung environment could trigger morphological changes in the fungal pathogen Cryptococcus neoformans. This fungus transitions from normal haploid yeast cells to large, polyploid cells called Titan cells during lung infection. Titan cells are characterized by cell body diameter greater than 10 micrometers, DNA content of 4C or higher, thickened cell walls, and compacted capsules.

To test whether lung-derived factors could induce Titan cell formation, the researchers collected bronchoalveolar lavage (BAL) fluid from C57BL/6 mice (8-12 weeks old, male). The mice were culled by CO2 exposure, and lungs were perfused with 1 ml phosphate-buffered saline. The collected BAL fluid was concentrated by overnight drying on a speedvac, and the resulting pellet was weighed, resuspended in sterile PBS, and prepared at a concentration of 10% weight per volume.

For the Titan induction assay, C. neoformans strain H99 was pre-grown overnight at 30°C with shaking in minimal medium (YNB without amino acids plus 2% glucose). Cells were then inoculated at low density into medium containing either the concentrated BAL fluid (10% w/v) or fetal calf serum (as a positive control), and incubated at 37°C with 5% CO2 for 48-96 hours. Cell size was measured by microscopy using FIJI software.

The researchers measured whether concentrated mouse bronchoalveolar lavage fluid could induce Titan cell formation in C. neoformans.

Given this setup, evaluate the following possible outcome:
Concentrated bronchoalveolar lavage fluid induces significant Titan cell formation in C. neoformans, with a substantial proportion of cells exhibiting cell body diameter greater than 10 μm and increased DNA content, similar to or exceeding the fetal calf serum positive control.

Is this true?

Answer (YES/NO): YES